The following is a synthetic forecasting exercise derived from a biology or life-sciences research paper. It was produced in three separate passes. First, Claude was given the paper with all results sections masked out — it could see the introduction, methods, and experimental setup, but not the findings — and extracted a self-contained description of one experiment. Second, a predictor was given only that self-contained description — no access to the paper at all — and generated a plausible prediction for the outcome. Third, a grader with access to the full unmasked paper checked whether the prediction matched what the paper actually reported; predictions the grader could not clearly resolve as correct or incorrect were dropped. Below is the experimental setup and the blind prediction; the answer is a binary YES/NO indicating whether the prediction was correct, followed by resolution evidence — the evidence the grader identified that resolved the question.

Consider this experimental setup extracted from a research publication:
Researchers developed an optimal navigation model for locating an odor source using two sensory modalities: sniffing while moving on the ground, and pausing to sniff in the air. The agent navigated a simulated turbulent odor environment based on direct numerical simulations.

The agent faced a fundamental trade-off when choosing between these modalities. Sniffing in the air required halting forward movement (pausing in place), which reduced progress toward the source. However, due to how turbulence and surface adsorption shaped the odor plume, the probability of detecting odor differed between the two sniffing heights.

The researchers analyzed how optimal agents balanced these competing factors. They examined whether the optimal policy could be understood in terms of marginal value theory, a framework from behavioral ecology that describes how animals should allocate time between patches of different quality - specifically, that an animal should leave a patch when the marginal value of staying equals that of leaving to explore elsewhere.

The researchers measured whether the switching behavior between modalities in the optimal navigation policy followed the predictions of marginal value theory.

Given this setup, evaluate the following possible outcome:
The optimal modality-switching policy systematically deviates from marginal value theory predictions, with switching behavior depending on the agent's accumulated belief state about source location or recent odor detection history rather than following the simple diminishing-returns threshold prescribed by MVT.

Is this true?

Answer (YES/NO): NO